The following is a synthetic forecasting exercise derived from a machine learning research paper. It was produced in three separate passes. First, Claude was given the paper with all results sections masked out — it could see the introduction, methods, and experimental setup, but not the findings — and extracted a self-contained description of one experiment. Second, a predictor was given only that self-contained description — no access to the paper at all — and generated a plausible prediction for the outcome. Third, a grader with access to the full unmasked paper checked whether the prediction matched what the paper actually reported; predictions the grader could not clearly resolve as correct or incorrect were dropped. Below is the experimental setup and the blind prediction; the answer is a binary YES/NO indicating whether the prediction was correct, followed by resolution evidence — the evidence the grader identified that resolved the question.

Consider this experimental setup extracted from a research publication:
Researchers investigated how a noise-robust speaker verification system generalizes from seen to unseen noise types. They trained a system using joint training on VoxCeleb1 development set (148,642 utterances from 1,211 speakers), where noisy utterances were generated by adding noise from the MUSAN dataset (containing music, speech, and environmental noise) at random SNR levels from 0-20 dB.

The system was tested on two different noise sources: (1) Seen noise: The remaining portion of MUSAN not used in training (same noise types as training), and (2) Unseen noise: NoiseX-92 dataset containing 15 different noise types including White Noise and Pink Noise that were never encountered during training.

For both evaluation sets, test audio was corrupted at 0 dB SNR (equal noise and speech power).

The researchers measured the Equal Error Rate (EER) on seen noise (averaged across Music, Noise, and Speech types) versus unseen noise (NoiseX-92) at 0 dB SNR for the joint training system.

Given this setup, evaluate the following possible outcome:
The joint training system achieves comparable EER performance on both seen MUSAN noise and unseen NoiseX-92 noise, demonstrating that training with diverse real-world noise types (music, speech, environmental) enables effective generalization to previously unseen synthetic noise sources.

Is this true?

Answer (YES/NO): NO